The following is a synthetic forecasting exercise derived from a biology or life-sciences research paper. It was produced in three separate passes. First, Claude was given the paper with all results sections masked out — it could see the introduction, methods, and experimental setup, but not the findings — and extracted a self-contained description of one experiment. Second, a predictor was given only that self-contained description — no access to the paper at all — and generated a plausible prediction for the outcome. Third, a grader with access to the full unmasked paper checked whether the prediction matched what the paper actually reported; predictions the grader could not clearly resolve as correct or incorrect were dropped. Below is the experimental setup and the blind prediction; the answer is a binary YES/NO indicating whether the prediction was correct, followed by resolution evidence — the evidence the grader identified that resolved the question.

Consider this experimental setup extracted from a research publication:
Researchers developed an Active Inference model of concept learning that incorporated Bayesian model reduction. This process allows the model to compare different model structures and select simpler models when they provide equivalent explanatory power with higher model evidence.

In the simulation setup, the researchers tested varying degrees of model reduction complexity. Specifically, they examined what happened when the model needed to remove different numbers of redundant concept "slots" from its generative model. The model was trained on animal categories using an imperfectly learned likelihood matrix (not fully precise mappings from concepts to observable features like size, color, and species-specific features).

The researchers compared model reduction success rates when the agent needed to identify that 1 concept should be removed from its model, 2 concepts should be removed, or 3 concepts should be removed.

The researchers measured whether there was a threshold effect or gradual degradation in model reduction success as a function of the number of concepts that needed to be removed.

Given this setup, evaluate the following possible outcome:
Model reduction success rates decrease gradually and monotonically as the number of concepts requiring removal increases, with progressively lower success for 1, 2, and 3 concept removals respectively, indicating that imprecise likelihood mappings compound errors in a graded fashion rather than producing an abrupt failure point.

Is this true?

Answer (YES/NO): NO